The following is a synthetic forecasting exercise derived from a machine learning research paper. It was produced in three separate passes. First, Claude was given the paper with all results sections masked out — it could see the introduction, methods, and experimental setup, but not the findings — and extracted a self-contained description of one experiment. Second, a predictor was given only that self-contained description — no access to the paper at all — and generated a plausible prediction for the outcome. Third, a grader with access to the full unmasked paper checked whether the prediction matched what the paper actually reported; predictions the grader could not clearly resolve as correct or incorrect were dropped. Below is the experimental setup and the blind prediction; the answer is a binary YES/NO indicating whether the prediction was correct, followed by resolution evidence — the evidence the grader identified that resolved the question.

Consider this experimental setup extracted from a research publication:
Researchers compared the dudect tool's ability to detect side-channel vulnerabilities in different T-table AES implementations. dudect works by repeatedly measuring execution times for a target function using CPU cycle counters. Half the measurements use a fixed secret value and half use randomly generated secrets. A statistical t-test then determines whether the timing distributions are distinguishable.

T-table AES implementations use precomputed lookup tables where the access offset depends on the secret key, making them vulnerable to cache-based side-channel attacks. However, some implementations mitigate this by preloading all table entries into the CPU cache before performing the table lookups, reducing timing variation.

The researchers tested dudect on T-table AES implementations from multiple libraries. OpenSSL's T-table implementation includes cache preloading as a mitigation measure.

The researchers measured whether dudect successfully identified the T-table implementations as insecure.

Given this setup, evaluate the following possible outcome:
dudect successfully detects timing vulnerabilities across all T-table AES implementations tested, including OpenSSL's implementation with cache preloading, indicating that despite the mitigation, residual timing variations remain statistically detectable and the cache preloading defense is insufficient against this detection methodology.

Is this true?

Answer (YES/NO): NO